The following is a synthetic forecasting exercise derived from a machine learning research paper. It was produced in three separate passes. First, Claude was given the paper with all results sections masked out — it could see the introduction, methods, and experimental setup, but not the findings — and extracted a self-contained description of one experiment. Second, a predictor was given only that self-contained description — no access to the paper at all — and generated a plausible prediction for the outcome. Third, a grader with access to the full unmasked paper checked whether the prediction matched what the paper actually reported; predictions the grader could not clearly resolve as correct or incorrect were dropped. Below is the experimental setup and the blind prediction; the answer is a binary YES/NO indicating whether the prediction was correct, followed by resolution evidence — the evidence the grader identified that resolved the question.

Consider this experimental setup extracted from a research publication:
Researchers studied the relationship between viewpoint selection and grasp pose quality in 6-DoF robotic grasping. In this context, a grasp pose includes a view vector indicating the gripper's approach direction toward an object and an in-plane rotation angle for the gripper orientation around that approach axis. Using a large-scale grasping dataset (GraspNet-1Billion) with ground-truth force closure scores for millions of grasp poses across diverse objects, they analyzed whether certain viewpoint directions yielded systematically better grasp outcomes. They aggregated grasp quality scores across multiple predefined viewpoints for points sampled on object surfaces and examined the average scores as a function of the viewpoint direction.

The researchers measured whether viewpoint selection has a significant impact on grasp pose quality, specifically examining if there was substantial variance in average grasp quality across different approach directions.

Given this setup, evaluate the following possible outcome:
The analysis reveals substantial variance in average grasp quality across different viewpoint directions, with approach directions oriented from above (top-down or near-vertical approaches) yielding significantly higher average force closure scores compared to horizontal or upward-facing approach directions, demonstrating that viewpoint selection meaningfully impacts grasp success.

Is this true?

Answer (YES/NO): NO